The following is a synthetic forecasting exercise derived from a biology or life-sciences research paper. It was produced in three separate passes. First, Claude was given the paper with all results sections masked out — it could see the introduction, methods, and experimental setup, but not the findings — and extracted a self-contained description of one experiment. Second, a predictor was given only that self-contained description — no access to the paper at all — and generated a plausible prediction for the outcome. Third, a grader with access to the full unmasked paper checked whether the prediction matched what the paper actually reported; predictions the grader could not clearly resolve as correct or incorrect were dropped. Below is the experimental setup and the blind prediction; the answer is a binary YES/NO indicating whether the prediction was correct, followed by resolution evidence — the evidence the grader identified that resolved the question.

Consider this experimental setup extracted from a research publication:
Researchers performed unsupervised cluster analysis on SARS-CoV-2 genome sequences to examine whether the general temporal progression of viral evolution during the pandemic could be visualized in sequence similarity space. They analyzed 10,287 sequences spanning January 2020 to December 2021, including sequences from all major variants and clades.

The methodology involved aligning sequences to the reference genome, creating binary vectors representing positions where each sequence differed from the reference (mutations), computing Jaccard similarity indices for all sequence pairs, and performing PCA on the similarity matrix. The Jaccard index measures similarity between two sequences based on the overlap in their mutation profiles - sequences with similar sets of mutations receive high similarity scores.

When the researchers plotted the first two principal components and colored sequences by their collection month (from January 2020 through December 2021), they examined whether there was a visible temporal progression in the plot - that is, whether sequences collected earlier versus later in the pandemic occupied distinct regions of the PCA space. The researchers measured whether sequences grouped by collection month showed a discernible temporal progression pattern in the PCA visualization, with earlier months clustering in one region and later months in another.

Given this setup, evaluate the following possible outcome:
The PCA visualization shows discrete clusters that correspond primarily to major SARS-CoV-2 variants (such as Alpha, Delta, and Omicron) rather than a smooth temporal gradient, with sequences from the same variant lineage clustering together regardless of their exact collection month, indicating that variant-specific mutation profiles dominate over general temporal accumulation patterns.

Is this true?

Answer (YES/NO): NO